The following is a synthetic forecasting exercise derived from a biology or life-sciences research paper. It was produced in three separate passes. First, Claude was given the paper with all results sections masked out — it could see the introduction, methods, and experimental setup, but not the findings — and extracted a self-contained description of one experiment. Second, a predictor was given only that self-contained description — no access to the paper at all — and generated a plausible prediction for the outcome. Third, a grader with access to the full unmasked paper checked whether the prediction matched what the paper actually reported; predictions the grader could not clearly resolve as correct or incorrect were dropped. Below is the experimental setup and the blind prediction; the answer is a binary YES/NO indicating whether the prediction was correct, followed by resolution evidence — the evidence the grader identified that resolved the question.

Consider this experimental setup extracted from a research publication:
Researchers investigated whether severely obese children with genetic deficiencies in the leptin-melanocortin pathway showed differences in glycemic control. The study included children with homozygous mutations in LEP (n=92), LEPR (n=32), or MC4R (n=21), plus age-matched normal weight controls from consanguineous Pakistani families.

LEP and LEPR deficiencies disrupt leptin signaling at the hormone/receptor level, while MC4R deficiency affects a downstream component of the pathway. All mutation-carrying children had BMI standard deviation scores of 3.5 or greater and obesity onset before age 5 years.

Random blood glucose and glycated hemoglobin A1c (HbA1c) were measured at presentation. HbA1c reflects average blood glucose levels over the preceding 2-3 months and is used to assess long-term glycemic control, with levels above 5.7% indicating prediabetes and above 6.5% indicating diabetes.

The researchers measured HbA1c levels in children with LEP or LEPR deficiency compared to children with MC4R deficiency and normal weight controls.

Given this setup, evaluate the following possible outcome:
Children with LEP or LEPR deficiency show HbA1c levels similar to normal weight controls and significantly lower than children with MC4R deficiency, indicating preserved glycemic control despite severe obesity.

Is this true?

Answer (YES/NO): NO